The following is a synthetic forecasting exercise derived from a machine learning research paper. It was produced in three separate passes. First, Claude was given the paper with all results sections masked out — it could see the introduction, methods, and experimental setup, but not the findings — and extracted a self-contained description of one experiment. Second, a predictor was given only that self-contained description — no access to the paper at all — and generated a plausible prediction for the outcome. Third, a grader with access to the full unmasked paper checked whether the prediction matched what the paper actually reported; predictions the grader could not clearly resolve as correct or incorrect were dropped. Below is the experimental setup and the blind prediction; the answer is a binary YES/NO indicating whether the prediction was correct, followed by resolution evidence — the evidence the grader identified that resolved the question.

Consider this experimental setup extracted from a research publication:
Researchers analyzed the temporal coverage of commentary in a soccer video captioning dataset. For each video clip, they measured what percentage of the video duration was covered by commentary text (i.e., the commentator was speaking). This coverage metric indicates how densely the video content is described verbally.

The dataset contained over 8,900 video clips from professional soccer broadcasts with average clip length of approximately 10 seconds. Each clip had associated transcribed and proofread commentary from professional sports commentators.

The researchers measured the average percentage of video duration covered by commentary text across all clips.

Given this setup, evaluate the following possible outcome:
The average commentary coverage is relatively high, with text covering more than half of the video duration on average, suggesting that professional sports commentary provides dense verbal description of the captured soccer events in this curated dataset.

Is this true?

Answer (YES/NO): YES